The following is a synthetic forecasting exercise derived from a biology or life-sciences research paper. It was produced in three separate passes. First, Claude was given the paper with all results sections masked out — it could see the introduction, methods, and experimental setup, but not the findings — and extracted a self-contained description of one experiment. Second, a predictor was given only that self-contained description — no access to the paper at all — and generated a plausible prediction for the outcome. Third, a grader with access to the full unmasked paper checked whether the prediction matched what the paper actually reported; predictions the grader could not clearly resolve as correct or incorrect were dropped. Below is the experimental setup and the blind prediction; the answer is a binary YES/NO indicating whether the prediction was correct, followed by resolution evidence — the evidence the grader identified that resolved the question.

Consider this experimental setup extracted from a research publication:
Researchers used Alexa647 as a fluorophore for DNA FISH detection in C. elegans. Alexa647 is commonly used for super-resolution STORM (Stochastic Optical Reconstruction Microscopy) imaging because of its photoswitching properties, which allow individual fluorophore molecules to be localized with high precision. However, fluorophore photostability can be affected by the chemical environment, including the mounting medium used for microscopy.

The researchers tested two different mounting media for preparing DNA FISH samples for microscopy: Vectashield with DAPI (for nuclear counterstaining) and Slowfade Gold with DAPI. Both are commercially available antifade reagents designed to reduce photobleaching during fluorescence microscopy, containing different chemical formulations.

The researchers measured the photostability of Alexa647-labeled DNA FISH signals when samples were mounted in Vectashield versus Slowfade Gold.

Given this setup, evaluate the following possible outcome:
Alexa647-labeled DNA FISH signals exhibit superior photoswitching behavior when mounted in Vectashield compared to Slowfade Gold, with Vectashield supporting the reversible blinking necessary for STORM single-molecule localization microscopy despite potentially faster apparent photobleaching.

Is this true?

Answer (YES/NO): NO